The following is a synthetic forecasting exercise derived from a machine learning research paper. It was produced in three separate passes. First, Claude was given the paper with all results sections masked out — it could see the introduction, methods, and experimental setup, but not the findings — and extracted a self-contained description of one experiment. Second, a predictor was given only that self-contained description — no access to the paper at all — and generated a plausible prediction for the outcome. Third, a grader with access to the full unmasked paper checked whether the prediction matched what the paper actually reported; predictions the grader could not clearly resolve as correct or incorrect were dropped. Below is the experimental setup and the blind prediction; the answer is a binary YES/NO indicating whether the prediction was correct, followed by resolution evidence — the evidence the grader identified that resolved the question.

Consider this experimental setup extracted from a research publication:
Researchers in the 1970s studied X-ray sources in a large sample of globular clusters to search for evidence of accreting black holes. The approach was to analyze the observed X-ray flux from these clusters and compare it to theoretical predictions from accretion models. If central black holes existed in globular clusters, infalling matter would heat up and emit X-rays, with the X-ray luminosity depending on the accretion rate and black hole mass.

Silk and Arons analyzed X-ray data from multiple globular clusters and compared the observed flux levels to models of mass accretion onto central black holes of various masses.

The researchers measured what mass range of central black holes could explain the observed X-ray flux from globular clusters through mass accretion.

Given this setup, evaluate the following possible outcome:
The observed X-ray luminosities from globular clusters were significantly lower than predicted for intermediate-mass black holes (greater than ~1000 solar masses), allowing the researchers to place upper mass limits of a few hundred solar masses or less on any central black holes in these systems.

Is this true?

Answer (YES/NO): NO